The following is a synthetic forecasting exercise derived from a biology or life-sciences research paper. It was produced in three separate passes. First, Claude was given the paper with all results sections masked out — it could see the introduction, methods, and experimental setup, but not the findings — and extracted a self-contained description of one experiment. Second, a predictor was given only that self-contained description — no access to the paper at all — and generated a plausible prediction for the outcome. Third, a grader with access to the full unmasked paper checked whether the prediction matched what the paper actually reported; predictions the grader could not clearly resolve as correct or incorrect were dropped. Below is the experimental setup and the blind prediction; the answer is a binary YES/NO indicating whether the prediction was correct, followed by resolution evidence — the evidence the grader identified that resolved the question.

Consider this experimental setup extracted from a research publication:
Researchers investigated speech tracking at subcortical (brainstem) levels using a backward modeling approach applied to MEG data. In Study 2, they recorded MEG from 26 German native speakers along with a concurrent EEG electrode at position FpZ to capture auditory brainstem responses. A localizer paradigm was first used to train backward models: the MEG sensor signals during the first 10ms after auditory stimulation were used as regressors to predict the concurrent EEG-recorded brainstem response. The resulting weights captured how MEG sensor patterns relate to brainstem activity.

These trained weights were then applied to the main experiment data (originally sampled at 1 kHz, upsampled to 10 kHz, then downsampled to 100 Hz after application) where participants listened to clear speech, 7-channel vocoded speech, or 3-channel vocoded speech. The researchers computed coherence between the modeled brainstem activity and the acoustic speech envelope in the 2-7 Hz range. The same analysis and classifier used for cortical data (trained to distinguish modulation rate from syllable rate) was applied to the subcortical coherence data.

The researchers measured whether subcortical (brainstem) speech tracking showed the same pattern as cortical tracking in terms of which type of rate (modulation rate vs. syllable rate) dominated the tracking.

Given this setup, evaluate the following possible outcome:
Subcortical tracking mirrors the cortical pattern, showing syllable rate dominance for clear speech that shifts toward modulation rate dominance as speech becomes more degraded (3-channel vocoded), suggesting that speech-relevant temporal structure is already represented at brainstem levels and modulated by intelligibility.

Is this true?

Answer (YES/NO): NO